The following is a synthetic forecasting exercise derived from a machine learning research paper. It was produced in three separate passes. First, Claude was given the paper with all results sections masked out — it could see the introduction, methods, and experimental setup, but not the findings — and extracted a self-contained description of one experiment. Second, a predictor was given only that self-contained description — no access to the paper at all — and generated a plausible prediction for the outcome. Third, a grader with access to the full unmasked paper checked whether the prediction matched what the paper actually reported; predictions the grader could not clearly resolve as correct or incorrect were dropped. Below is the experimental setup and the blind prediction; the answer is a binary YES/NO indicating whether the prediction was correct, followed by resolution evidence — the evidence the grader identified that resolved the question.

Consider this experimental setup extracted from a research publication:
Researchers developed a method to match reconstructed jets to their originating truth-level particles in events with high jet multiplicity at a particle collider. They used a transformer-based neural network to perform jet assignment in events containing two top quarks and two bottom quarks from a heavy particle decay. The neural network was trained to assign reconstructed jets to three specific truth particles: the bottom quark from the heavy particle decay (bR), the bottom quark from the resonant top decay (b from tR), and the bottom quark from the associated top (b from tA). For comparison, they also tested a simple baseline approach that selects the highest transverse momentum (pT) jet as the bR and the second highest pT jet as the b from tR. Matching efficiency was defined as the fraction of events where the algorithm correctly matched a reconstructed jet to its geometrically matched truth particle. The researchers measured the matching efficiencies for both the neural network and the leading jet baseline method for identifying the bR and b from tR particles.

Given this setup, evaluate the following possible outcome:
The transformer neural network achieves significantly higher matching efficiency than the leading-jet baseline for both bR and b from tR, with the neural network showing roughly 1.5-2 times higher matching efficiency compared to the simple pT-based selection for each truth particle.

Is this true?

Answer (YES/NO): NO